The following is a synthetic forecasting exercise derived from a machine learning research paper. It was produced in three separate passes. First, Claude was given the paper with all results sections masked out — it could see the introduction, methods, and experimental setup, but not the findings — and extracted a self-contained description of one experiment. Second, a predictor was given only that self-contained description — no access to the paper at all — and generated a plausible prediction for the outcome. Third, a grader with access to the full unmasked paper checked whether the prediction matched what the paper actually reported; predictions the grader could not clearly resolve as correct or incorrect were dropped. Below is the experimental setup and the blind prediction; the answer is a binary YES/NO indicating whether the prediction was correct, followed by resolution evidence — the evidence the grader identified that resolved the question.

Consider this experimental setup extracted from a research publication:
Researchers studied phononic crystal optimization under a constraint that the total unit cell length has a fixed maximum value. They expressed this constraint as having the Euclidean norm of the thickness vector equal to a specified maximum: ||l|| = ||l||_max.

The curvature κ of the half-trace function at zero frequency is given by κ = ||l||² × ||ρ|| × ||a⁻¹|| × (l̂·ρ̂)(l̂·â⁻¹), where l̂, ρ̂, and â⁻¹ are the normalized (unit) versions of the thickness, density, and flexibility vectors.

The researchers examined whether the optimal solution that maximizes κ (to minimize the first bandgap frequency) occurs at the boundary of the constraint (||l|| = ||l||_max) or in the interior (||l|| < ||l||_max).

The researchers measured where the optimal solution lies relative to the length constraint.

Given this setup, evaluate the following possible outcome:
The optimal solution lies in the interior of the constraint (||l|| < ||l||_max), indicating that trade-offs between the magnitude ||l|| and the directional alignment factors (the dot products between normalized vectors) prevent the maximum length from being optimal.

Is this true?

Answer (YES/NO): NO